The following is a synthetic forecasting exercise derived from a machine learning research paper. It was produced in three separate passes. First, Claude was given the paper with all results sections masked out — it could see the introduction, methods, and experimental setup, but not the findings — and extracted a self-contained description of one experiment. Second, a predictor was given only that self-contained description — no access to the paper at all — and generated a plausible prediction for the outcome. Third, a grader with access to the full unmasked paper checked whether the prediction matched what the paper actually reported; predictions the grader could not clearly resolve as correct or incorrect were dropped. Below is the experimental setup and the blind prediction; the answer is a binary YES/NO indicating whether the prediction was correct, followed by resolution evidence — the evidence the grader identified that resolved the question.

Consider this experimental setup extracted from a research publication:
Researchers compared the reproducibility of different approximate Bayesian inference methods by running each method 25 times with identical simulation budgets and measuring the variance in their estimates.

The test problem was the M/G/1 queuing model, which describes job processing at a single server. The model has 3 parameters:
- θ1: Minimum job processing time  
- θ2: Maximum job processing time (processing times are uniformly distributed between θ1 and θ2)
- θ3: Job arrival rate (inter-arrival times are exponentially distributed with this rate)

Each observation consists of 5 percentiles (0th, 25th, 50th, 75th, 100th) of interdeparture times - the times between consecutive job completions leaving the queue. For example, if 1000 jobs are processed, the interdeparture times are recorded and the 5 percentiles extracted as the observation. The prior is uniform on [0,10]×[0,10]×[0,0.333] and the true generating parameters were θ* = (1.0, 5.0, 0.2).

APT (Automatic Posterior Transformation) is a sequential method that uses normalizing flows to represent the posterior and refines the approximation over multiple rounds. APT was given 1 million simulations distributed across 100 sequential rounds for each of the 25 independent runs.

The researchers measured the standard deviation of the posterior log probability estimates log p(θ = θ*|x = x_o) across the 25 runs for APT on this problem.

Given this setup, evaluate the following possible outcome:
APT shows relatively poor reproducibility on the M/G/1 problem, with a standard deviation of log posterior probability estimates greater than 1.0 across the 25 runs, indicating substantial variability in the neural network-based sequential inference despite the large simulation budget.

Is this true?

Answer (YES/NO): YES